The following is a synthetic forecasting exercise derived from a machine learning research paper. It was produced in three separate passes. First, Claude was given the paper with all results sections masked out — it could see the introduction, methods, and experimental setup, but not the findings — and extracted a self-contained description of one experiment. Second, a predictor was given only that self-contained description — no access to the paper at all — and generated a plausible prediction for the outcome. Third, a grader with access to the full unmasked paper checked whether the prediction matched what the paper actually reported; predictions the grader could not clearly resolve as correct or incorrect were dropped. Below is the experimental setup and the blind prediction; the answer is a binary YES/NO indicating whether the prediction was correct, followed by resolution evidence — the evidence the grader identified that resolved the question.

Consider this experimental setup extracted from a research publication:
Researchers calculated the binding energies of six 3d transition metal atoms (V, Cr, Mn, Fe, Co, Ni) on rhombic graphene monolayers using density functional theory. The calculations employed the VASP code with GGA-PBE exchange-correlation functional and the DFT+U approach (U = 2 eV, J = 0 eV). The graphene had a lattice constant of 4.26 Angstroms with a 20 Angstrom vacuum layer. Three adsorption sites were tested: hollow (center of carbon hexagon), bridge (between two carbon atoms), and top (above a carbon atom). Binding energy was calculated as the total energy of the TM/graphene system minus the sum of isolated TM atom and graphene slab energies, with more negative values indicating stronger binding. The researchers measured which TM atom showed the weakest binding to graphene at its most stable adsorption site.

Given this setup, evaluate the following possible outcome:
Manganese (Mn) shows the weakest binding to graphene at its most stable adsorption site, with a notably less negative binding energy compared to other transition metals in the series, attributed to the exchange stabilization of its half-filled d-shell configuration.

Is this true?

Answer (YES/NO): NO